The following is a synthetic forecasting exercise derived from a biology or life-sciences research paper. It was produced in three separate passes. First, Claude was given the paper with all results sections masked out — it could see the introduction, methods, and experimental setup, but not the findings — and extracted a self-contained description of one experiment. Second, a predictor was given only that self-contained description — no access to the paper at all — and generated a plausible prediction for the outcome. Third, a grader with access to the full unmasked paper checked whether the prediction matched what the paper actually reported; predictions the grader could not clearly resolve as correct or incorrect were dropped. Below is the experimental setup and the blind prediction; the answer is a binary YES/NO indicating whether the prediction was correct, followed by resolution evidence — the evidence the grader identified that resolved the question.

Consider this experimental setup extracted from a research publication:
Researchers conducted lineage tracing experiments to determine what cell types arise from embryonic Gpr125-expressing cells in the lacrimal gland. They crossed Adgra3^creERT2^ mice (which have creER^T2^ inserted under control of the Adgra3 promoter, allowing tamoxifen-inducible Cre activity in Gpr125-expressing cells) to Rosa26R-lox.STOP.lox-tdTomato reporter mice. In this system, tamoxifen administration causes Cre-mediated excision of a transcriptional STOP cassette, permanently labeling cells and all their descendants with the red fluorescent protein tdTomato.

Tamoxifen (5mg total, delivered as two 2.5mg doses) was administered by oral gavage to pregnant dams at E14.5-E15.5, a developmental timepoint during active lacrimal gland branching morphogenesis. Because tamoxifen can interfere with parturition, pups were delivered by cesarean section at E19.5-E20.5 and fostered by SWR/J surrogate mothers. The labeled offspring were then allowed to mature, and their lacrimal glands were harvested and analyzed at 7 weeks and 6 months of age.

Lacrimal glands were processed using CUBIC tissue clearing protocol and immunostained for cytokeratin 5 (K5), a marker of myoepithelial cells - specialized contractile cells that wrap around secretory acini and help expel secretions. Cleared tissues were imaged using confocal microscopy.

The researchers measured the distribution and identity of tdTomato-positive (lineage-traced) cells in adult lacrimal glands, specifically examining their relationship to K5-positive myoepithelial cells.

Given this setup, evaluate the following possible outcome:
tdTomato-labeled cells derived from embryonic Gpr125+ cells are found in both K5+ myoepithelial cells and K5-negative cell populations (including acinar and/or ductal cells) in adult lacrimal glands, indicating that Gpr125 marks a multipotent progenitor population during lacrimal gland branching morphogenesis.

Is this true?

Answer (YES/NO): NO